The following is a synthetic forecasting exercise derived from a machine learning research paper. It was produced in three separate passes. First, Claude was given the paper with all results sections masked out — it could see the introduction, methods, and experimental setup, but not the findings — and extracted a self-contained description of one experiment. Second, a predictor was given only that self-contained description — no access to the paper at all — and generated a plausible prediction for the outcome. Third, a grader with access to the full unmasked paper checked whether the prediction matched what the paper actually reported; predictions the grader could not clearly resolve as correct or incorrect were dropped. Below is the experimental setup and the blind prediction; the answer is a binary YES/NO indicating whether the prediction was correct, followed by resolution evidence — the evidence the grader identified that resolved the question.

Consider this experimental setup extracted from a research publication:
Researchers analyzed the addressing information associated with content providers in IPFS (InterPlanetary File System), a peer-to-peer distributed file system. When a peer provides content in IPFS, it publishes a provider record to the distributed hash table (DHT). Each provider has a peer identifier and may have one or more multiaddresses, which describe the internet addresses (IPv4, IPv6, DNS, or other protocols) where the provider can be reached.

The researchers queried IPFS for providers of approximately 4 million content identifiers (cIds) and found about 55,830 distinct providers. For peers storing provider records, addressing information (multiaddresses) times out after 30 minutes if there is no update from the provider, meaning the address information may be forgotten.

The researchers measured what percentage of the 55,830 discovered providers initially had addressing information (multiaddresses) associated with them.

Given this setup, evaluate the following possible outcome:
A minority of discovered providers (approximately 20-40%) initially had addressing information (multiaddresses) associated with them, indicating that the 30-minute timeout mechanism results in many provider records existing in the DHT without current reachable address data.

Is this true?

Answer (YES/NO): NO